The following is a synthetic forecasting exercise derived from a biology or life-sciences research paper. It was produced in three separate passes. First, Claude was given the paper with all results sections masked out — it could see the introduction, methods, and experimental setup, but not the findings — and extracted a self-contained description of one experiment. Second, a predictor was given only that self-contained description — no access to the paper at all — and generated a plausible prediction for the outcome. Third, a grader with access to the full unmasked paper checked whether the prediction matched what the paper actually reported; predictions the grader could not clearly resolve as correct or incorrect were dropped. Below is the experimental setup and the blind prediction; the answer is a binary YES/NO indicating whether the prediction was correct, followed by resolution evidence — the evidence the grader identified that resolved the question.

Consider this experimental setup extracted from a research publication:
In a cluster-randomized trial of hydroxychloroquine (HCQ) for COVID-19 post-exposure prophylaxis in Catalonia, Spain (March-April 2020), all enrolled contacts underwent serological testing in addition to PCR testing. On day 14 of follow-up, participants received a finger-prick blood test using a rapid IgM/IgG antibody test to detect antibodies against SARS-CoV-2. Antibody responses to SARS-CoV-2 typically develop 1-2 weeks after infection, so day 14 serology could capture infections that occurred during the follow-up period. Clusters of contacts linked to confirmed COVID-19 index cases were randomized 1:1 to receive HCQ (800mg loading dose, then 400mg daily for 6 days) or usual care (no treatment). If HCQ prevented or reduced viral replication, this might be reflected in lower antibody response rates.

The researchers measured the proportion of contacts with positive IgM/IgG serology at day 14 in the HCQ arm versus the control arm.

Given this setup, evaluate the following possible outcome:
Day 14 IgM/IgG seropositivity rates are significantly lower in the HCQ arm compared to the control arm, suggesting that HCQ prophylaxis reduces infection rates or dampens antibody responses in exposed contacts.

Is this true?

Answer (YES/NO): NO